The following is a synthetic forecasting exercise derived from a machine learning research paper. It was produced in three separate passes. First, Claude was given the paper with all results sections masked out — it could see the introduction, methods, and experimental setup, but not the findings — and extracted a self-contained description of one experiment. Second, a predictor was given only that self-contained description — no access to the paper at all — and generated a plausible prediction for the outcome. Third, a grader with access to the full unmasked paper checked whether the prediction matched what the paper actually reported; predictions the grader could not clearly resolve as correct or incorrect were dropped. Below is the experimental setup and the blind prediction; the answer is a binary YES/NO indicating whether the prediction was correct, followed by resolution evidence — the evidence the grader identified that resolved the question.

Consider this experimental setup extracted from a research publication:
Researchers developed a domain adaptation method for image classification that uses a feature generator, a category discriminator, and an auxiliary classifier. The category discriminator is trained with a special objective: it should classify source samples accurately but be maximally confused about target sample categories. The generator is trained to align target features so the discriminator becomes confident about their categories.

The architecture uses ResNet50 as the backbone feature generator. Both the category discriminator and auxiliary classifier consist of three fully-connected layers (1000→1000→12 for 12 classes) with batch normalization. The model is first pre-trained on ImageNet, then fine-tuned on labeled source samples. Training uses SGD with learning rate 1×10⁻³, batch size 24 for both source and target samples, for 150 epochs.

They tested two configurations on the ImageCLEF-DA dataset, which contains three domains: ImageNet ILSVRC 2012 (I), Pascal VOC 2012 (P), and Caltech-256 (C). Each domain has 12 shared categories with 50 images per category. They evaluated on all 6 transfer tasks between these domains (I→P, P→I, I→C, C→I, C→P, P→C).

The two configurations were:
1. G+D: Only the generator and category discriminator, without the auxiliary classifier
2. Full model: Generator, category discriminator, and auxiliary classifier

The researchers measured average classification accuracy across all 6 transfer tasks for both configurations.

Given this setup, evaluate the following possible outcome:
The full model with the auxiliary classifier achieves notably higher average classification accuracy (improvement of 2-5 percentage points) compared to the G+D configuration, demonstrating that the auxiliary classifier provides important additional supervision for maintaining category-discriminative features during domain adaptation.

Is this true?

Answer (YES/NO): NO